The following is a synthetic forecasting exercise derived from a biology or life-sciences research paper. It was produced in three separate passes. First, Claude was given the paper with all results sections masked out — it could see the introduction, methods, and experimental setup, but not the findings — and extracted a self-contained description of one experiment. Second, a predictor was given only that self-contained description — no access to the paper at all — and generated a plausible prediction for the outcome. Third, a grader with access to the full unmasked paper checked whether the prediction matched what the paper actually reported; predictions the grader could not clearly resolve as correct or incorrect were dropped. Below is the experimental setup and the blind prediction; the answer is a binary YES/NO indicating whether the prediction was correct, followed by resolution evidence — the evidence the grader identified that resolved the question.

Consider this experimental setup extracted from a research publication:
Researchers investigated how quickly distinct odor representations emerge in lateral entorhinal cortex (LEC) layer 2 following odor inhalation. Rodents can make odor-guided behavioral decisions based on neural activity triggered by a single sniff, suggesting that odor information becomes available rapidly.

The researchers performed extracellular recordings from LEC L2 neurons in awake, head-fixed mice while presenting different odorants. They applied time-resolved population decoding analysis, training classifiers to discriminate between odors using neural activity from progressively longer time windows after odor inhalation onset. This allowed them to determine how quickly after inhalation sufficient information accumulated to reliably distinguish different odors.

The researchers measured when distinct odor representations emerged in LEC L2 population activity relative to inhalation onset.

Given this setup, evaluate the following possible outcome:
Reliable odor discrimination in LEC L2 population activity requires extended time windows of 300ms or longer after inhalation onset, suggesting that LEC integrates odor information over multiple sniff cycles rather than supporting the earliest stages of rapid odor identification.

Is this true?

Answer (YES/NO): NO